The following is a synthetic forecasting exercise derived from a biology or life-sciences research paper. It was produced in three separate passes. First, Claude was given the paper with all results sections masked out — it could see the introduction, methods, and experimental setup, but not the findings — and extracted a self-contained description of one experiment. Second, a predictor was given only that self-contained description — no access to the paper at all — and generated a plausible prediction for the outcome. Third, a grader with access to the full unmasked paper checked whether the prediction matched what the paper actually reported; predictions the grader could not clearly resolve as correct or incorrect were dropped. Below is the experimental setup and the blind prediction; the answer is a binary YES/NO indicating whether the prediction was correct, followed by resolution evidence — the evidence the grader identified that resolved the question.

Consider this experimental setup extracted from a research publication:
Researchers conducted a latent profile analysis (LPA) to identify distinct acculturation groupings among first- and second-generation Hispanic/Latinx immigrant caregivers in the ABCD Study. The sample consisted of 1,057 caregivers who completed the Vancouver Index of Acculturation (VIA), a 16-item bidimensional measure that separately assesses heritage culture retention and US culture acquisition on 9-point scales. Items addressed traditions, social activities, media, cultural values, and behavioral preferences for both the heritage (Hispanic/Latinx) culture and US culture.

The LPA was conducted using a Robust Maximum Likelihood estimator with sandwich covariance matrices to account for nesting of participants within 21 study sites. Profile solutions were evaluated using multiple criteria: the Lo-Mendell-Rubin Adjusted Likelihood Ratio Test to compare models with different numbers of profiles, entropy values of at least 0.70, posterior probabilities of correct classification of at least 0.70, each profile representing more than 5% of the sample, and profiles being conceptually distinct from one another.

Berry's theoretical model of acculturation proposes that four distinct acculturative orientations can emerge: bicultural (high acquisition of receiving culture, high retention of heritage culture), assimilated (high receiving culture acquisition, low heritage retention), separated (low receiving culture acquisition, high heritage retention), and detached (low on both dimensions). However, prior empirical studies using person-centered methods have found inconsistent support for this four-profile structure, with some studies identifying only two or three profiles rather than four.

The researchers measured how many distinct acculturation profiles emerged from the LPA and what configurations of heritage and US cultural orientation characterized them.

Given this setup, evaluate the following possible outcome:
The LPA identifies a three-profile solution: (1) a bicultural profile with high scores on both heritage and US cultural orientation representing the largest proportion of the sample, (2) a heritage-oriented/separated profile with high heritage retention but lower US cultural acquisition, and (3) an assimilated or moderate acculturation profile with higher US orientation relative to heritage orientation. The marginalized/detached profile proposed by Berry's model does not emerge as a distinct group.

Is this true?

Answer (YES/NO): NO